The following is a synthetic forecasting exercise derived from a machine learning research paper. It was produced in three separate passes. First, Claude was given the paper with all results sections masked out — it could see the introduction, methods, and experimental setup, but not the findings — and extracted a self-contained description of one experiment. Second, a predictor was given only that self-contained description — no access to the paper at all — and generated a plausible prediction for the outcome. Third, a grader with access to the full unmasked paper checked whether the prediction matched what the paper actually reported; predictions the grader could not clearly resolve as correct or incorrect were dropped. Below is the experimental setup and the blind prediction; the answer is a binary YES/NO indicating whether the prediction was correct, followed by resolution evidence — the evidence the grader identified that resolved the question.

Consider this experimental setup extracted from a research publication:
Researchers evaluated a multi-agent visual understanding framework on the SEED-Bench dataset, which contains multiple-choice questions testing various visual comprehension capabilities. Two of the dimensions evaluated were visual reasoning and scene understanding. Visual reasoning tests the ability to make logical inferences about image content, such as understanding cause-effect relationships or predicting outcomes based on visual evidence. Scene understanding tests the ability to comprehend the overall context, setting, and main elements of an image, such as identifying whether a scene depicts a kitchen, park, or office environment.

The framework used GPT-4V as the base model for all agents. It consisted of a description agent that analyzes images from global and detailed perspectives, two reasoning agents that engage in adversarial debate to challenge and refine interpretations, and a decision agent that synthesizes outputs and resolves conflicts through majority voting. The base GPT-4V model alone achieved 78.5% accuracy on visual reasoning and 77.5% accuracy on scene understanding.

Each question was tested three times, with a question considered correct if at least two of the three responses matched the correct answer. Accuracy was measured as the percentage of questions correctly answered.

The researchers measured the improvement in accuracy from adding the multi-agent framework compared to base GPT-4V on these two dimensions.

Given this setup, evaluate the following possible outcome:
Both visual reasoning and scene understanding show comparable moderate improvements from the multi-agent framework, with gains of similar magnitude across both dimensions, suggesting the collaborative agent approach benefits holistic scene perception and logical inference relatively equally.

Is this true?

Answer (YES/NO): NO